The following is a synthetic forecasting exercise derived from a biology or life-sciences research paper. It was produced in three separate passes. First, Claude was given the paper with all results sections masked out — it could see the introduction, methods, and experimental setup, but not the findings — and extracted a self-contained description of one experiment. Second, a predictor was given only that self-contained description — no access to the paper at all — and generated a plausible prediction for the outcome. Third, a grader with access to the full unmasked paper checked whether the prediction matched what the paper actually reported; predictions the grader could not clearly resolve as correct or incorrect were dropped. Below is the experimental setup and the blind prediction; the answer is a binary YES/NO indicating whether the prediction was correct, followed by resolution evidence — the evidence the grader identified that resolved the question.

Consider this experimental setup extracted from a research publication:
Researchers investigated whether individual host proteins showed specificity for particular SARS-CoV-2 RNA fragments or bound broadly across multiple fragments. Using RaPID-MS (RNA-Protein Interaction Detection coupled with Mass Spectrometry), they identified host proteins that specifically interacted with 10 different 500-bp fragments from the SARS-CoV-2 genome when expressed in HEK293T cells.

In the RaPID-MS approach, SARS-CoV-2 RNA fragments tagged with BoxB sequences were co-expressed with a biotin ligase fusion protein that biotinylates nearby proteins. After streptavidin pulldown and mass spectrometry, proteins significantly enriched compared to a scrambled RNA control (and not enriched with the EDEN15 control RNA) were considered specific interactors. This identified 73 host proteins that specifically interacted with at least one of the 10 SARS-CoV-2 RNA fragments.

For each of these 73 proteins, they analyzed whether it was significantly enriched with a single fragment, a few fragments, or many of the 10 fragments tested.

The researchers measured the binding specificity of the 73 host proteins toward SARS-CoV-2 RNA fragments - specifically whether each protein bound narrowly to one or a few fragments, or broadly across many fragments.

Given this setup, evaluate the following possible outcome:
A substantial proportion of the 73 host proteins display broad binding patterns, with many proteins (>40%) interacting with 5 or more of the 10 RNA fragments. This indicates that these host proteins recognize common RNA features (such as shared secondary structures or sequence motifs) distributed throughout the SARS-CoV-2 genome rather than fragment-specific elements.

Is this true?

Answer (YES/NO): NO